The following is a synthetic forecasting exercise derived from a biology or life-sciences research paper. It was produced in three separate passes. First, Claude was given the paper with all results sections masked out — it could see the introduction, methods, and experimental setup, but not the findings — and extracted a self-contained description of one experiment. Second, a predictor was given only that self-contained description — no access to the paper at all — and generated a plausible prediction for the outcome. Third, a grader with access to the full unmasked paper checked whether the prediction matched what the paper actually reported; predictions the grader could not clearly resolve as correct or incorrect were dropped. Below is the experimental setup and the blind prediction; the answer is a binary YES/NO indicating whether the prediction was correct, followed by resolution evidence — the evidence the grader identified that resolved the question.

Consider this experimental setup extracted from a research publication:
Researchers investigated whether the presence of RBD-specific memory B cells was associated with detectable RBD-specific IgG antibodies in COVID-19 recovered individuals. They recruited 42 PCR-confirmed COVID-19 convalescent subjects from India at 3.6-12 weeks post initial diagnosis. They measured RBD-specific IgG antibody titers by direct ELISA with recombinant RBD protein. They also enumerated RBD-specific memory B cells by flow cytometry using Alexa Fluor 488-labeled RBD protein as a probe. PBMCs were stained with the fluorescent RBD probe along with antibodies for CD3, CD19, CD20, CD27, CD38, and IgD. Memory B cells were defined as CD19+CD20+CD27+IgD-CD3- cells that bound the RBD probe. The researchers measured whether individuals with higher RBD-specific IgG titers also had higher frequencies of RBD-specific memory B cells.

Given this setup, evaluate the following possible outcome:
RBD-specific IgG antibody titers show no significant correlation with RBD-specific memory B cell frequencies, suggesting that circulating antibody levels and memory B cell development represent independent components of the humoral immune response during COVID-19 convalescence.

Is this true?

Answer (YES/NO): NO